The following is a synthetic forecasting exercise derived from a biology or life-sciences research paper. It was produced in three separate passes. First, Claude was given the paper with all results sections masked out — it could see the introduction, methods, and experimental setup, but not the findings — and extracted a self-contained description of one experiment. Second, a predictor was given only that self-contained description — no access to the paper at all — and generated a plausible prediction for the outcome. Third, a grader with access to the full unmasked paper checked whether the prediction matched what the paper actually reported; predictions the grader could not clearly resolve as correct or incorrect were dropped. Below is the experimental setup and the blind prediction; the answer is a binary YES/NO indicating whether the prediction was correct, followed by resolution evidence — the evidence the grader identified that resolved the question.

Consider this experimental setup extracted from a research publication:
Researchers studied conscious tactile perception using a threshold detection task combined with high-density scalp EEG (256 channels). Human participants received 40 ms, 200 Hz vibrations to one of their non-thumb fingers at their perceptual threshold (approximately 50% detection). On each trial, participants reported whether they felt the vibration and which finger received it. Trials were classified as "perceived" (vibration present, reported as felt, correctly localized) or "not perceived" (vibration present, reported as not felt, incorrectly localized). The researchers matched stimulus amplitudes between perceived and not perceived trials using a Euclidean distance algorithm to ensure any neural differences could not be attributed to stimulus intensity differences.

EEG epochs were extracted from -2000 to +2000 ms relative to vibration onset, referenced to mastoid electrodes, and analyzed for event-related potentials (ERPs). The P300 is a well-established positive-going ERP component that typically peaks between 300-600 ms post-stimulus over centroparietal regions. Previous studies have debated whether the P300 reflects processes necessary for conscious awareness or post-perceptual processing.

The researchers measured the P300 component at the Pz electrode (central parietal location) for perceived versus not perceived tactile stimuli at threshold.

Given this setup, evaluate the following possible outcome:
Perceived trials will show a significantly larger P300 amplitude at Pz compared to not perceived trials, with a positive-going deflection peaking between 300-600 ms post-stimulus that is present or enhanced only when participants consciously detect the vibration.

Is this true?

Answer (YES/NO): NO